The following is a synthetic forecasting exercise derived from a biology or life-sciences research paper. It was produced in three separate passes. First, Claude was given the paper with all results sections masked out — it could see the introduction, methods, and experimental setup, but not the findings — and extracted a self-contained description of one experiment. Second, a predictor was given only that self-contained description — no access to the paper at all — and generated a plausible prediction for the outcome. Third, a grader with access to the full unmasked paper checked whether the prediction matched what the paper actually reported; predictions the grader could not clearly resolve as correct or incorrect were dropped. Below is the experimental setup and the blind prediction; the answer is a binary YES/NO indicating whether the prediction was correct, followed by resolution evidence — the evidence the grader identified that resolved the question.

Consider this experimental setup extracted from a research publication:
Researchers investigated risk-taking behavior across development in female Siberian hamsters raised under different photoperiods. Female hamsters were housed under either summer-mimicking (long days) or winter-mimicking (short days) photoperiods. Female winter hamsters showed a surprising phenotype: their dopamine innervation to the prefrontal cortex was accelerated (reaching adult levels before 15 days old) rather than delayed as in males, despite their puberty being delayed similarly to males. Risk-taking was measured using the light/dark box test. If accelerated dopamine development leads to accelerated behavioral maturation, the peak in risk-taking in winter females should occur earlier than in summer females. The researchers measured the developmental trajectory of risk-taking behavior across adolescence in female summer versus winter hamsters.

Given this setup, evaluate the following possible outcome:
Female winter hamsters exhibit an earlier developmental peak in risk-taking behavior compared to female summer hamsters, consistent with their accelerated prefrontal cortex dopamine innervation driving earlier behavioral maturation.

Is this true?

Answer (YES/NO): NO